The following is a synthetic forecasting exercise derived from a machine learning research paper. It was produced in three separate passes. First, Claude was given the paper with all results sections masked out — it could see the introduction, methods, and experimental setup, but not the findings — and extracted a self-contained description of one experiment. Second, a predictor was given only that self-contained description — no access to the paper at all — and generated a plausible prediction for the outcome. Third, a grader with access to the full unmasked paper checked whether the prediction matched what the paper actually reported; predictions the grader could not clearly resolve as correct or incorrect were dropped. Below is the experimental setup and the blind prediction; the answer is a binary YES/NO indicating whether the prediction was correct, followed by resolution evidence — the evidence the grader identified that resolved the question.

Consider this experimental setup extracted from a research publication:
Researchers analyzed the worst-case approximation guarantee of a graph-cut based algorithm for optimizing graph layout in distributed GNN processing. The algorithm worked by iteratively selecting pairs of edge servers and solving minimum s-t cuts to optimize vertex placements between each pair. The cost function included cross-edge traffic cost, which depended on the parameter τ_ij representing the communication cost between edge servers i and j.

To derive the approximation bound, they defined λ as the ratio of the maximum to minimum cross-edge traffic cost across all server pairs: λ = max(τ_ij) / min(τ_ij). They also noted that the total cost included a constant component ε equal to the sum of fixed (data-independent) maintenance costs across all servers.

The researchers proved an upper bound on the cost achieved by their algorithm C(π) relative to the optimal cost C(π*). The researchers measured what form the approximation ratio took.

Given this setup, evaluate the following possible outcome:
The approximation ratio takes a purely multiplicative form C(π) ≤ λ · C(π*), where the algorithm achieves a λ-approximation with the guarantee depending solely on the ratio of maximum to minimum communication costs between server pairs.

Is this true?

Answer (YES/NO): NO